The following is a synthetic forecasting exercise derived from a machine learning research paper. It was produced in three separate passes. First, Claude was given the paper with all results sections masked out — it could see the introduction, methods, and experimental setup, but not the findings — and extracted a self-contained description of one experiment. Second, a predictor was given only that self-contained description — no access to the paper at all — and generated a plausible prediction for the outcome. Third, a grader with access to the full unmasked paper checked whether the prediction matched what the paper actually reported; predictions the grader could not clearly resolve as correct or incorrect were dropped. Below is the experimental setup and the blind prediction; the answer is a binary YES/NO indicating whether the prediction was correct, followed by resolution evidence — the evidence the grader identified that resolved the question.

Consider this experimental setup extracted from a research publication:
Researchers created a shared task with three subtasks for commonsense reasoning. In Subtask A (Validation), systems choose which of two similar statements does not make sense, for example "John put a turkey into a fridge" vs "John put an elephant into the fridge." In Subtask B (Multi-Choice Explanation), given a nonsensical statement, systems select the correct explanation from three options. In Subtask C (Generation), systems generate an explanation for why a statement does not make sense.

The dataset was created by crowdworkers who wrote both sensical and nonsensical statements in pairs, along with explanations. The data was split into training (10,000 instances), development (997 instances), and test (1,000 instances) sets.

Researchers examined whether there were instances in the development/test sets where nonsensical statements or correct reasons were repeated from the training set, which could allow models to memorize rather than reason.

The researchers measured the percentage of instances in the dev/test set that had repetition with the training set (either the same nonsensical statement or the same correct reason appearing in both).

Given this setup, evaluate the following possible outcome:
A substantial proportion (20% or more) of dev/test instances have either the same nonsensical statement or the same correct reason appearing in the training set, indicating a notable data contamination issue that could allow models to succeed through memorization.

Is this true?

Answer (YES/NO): NO